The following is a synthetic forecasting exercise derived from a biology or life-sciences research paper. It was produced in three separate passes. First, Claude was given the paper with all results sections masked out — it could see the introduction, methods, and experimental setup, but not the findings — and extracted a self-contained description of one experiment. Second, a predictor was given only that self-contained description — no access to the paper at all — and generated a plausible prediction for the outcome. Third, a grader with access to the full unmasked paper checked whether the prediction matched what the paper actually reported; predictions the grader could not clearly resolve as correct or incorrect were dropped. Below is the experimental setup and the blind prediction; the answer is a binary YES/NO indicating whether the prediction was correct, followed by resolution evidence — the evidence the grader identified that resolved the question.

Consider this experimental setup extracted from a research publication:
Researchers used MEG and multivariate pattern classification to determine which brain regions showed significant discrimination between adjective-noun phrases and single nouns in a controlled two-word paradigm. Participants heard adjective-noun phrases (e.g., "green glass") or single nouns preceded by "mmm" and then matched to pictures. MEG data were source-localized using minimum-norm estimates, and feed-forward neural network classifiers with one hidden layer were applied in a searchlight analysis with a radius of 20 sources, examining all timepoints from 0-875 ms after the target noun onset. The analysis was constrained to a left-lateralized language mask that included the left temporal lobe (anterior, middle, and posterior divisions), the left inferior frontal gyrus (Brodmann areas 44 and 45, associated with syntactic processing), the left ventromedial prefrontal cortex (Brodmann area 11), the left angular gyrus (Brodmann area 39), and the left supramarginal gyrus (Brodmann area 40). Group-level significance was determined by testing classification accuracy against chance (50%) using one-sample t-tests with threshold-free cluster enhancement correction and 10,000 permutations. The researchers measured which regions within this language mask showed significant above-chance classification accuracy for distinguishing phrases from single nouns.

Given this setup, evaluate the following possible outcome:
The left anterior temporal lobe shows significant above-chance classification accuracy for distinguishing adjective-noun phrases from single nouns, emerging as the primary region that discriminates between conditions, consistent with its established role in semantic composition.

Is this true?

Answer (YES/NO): NO